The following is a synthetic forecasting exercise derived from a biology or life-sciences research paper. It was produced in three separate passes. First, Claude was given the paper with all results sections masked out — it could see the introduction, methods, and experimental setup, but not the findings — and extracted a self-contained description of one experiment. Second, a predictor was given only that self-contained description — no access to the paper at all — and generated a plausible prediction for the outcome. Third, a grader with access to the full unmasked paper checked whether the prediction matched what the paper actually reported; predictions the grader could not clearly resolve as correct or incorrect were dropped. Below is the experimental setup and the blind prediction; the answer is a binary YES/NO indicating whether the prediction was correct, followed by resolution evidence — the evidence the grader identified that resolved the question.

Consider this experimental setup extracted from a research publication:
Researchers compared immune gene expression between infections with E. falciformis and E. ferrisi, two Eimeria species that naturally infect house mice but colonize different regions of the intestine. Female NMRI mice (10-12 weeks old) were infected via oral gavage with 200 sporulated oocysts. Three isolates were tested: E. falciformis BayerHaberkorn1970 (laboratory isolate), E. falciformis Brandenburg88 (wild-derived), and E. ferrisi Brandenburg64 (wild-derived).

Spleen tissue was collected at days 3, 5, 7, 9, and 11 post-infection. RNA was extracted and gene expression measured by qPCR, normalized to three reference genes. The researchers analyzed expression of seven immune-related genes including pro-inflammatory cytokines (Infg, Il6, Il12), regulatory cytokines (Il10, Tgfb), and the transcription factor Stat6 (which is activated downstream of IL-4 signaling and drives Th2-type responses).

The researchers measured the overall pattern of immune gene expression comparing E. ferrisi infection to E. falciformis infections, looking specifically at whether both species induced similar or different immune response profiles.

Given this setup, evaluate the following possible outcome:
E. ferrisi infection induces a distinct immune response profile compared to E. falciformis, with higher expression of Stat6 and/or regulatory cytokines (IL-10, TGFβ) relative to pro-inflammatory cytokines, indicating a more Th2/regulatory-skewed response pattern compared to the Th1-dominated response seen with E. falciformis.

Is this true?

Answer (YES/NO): NO